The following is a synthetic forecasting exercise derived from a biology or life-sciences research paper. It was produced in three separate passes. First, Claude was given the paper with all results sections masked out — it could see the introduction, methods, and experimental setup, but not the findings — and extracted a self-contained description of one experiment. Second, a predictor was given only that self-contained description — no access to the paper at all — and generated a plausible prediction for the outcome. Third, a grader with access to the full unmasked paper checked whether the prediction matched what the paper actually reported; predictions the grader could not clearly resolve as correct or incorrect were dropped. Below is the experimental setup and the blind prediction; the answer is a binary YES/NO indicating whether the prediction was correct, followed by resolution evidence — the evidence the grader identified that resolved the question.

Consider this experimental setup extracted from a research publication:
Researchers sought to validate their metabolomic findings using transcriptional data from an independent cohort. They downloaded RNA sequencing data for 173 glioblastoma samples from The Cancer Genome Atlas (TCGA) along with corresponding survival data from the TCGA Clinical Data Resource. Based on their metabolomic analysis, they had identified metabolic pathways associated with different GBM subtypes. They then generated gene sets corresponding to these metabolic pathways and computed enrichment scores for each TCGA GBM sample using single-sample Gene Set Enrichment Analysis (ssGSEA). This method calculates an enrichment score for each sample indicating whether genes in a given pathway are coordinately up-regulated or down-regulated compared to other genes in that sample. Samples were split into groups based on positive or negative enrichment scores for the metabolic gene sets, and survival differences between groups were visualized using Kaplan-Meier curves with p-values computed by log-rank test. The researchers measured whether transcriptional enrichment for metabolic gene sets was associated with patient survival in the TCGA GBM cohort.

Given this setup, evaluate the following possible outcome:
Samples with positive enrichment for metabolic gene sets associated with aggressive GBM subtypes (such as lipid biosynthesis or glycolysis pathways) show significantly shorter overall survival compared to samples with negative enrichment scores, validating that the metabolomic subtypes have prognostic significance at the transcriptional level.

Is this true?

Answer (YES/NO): NO